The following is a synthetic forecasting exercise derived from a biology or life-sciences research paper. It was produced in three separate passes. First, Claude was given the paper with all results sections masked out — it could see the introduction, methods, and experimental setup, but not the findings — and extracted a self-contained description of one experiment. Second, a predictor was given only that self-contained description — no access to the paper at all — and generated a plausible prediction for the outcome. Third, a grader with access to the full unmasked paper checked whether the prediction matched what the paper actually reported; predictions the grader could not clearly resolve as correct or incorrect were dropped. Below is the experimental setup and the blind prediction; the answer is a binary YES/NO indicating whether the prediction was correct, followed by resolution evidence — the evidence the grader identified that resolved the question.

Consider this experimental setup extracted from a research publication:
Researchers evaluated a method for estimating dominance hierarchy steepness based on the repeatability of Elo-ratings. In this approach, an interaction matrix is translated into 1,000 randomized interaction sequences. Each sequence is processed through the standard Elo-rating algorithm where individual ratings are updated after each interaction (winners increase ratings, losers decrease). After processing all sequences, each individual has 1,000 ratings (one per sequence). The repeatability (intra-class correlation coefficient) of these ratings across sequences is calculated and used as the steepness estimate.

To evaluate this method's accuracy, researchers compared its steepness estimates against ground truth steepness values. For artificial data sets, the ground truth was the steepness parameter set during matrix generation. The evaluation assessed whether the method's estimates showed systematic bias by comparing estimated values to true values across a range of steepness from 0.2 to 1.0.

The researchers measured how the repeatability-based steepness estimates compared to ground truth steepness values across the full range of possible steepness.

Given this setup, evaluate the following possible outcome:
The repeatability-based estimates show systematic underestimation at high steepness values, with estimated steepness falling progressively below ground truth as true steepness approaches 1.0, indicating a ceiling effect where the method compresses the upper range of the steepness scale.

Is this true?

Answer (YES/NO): NO